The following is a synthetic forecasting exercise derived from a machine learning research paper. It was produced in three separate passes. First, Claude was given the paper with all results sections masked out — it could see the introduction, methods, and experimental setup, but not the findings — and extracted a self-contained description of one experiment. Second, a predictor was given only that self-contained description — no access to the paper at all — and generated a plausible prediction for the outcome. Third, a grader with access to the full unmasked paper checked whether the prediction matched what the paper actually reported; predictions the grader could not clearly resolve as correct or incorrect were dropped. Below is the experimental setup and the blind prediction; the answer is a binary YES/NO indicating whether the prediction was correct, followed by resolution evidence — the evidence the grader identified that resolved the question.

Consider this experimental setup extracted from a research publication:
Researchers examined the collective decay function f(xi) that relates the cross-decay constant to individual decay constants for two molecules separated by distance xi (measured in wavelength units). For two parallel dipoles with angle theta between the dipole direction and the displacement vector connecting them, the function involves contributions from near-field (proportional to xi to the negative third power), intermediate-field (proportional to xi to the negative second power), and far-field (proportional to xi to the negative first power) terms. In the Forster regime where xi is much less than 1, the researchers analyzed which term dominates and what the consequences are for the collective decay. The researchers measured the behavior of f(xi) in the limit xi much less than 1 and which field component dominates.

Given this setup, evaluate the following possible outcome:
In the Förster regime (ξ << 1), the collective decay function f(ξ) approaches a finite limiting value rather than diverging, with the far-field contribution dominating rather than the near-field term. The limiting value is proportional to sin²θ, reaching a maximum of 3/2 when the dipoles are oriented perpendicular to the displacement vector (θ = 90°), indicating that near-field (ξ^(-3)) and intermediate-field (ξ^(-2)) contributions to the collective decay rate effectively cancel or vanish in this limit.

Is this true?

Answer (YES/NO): NO